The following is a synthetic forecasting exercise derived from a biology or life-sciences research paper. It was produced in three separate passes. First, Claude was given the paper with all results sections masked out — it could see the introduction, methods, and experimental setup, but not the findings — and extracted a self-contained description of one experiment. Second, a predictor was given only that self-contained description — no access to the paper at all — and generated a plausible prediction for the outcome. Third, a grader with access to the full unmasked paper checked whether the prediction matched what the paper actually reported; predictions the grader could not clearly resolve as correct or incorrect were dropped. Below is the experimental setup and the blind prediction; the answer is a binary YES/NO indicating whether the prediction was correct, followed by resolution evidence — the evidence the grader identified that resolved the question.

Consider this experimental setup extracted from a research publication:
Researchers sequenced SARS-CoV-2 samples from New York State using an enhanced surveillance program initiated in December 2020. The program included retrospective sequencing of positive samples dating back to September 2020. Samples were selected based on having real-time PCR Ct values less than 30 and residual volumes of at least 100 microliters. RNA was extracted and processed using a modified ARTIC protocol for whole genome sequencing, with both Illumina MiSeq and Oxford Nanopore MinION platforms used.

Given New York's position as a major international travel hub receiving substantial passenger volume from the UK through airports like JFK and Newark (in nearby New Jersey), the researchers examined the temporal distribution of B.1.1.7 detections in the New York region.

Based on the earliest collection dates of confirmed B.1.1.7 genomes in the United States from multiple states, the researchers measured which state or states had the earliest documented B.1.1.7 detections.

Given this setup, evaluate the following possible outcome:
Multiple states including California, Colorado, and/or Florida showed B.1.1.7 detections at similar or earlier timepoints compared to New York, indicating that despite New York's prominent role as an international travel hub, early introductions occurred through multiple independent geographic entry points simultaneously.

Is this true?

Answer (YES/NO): YES